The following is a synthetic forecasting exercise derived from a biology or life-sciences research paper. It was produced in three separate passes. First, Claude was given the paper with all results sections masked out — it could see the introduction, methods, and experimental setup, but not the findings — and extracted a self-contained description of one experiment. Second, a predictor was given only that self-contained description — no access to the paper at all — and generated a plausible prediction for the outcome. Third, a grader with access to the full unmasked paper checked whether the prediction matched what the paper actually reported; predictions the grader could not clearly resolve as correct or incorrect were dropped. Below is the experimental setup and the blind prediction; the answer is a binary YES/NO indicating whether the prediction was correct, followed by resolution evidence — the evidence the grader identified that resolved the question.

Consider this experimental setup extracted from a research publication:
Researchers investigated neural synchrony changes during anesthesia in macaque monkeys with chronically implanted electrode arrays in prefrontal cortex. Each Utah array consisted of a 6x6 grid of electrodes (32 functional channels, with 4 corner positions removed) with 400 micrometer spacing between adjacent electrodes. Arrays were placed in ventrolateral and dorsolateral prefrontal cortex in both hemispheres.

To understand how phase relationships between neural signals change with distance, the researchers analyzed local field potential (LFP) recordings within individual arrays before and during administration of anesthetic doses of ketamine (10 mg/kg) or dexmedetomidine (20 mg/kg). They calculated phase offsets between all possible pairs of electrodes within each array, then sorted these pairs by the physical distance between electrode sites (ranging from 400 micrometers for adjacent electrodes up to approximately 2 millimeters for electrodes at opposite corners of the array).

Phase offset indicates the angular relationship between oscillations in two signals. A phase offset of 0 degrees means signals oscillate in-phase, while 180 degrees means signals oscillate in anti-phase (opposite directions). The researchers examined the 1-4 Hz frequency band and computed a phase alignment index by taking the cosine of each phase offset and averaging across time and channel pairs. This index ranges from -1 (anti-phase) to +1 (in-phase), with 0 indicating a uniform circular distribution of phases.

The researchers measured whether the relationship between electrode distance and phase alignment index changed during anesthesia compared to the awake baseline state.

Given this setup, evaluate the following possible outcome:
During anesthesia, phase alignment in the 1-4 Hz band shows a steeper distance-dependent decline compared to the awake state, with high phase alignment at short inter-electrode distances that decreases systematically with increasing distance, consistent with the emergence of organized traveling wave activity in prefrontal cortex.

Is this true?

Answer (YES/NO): YES